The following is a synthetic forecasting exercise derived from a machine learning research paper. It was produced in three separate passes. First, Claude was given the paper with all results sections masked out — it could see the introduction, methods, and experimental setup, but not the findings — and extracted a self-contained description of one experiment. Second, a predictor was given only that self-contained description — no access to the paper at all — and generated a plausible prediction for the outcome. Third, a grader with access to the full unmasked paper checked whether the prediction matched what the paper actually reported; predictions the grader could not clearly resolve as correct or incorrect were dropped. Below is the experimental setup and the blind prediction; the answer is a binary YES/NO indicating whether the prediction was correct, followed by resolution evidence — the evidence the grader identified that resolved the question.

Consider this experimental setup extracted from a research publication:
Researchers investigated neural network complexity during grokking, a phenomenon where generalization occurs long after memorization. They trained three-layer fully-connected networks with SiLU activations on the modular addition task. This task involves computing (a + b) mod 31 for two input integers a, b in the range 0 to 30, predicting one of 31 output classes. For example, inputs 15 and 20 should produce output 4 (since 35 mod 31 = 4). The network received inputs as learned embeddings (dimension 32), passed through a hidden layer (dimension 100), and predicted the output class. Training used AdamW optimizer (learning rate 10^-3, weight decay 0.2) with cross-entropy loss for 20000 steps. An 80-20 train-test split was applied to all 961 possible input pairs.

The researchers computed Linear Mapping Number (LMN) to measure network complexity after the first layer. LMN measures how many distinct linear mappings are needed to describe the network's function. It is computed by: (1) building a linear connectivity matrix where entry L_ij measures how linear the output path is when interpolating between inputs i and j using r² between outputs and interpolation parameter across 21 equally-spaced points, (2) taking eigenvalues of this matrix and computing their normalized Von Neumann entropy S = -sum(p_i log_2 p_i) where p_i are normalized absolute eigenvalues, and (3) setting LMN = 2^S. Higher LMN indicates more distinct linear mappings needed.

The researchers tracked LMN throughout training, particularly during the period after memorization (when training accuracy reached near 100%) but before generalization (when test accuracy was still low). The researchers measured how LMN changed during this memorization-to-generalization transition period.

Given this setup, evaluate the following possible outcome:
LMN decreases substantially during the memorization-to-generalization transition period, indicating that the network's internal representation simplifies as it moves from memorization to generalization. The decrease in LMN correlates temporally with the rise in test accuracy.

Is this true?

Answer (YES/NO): YES